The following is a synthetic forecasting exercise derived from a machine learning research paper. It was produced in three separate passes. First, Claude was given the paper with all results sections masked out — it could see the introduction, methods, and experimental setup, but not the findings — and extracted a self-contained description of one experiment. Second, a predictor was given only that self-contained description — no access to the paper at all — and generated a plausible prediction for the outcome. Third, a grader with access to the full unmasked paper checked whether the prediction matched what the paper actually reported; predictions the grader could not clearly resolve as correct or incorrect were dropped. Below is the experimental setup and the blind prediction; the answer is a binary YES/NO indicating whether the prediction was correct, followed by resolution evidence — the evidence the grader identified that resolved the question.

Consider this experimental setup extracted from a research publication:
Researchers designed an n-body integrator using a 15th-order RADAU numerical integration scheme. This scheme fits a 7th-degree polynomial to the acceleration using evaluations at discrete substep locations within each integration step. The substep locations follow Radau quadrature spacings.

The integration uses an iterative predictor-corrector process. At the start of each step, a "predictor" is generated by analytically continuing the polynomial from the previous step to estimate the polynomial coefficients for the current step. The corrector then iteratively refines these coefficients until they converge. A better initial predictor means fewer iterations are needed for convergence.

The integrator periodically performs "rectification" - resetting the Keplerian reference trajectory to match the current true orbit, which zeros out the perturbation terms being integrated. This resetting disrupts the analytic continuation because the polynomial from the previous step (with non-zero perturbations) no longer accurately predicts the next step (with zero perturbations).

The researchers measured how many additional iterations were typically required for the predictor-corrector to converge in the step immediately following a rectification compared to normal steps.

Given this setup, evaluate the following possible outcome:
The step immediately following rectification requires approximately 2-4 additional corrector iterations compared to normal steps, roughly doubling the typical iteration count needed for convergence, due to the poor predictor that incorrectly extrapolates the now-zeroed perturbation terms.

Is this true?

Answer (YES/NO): NO